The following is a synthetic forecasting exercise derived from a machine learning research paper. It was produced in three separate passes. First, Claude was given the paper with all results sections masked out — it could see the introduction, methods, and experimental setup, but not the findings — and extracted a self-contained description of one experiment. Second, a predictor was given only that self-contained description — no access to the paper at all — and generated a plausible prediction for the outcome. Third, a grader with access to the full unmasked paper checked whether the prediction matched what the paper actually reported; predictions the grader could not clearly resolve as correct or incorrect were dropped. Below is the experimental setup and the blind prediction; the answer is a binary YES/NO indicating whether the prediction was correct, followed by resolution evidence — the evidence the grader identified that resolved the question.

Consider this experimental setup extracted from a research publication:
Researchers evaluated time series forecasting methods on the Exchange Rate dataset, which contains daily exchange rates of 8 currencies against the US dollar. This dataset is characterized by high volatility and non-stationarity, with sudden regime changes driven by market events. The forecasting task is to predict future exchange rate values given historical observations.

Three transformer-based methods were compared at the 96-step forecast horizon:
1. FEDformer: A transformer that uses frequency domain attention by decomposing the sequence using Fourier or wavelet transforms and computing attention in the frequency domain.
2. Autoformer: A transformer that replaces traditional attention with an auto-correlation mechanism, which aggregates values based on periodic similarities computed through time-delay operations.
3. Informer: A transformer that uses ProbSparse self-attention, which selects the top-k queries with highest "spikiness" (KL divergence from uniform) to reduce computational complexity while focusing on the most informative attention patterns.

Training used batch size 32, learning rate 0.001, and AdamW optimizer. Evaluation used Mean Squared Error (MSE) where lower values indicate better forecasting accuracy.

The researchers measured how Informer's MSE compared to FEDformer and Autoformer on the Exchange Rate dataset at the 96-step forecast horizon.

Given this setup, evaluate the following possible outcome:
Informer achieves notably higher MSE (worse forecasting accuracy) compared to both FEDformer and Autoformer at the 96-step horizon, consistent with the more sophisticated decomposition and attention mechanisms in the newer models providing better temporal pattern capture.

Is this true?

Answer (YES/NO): YES